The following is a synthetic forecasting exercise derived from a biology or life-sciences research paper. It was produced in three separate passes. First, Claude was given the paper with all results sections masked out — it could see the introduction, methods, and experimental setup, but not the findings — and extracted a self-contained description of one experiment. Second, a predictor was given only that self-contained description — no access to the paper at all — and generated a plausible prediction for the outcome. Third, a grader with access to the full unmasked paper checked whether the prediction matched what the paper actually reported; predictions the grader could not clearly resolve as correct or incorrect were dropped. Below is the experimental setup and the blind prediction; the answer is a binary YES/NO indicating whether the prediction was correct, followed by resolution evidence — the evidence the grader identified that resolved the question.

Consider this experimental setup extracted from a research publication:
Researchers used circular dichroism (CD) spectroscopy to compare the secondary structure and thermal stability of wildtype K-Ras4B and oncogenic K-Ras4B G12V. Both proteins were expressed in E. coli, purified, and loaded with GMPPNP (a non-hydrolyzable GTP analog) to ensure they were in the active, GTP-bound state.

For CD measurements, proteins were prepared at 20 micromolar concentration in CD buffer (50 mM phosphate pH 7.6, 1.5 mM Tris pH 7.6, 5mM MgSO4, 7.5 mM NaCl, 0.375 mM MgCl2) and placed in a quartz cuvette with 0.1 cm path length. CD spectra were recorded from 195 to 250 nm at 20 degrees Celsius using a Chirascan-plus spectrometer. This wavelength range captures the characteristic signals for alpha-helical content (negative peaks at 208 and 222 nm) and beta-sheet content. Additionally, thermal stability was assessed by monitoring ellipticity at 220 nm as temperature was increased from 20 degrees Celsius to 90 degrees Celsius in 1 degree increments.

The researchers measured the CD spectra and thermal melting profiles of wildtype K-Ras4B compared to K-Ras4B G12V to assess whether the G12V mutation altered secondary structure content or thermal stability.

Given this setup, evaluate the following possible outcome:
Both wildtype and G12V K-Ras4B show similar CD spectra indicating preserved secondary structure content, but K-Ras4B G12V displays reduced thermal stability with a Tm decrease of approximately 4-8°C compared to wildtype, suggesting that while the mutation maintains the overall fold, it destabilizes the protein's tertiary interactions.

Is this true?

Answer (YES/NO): NO